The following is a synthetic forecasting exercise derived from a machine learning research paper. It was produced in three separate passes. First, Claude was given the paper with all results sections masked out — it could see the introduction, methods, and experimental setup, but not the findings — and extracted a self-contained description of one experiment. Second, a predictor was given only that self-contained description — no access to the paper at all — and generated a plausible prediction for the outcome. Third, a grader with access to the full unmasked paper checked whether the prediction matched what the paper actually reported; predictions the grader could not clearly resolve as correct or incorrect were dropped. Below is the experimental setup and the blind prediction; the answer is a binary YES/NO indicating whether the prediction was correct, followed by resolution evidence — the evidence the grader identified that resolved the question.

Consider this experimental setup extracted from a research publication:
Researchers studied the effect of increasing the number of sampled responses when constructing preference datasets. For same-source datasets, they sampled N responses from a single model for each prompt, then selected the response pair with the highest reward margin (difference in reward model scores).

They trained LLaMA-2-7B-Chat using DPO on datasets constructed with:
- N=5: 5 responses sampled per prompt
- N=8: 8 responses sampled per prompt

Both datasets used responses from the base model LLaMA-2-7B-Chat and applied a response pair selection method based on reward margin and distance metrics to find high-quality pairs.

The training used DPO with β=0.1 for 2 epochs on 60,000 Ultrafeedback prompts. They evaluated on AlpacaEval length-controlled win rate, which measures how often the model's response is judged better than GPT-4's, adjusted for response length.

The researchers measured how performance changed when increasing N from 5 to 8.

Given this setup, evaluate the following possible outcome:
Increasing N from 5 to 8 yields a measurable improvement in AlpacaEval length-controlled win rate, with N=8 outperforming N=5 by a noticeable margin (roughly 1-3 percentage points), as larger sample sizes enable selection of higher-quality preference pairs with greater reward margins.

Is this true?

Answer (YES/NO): NO